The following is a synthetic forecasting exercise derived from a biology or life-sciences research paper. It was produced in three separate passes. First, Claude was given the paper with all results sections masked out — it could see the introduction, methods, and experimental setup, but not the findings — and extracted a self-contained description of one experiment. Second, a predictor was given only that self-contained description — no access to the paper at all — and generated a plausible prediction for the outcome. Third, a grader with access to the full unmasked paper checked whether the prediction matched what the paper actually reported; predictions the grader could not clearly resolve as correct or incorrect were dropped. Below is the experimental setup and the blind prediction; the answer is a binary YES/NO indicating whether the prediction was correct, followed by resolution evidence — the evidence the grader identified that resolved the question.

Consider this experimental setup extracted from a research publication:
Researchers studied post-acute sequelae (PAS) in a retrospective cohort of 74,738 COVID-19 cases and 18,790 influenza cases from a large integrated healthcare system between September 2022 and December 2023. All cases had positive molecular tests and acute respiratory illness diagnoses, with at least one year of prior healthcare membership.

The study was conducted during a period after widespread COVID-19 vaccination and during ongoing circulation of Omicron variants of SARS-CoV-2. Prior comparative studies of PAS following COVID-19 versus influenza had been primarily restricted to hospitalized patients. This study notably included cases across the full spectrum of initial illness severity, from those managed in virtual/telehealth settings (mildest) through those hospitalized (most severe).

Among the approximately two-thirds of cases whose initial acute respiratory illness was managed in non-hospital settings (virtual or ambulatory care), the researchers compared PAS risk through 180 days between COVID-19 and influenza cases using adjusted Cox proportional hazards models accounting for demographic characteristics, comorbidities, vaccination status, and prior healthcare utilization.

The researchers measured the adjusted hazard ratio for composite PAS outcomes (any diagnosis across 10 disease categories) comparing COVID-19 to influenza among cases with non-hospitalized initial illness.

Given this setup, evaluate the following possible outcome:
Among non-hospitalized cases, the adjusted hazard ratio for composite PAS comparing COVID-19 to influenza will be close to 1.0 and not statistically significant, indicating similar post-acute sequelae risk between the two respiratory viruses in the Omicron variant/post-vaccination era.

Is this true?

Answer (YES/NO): YES